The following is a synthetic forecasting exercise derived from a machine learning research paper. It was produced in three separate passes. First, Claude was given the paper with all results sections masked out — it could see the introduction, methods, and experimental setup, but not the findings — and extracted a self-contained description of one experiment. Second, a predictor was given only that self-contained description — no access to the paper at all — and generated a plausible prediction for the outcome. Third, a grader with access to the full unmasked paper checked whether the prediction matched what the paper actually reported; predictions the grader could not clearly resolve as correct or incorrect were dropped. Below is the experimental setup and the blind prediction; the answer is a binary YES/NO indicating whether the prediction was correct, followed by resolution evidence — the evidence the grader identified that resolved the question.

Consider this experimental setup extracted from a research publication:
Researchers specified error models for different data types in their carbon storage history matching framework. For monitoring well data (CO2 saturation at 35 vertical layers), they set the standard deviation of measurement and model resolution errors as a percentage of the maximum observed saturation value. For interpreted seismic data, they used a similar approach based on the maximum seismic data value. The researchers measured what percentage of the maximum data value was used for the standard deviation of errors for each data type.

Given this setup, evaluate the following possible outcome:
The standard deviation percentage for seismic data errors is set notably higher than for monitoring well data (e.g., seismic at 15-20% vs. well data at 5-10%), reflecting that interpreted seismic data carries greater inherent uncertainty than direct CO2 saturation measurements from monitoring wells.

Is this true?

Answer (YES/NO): NO